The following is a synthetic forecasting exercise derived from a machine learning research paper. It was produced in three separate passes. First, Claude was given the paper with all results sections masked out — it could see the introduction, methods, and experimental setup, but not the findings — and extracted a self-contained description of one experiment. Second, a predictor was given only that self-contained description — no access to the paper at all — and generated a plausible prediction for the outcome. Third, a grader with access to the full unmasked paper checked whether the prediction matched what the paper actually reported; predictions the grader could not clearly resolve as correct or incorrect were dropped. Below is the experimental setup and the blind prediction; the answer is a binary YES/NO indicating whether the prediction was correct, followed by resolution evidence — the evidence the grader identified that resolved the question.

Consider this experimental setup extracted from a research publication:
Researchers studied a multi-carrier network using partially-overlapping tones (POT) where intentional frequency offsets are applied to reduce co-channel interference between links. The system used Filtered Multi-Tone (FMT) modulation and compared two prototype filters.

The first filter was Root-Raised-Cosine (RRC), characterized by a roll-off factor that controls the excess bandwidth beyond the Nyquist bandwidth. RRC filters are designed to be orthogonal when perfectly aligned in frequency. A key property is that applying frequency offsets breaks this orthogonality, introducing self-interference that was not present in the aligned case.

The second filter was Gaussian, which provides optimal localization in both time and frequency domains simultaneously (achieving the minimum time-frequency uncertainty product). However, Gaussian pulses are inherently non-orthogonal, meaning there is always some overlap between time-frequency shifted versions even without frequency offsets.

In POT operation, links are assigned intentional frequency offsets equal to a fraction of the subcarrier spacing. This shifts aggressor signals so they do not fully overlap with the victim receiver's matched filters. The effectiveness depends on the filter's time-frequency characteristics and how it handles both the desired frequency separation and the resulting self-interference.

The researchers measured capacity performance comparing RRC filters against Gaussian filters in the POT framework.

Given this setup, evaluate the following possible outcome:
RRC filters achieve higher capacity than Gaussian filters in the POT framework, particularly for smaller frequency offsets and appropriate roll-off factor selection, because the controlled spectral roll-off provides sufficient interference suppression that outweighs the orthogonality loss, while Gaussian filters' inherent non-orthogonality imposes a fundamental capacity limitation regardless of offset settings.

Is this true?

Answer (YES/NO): NO